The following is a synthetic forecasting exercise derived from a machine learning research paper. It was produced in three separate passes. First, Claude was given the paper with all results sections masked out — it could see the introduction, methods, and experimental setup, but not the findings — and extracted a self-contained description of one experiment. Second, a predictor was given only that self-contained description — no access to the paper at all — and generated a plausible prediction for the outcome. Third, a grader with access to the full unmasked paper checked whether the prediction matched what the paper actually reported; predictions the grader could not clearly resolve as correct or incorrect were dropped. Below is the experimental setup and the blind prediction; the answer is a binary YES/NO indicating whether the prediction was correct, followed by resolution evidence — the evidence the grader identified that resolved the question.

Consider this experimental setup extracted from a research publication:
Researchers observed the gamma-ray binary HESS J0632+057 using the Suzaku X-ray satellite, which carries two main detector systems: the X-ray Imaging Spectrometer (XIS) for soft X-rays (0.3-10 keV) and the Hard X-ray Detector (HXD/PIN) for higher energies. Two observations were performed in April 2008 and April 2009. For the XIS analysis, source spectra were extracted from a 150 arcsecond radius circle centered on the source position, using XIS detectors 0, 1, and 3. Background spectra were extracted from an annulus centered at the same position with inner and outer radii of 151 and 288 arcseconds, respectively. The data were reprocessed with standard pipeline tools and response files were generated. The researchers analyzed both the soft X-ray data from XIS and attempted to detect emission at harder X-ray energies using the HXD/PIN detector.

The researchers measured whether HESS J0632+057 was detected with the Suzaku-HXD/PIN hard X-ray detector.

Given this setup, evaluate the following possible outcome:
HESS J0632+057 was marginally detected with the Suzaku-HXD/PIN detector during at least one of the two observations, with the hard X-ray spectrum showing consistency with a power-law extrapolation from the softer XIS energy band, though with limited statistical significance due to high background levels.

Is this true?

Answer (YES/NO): NO